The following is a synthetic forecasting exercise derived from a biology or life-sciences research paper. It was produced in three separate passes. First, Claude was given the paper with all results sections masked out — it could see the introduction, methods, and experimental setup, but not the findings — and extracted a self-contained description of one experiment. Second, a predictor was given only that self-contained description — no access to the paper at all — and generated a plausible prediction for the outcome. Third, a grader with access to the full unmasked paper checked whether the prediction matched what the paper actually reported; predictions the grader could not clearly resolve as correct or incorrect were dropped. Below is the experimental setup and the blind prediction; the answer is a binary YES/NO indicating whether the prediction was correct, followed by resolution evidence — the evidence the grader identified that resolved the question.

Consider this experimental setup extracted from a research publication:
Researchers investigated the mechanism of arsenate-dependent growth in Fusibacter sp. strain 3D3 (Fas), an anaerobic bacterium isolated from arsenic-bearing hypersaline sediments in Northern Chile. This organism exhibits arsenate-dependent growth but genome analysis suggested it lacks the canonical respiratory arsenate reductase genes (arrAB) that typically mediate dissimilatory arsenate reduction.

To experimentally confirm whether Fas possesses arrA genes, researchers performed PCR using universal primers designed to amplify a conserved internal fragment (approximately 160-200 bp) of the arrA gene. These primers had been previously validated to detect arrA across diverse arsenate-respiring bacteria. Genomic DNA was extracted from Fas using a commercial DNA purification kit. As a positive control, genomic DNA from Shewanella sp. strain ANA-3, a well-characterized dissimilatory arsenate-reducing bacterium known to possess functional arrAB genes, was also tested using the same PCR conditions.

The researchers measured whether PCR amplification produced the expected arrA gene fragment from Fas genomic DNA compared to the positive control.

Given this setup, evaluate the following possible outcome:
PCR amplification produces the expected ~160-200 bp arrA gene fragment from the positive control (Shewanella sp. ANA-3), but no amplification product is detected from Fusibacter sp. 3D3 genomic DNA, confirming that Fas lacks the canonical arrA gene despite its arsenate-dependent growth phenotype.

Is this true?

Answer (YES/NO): YES